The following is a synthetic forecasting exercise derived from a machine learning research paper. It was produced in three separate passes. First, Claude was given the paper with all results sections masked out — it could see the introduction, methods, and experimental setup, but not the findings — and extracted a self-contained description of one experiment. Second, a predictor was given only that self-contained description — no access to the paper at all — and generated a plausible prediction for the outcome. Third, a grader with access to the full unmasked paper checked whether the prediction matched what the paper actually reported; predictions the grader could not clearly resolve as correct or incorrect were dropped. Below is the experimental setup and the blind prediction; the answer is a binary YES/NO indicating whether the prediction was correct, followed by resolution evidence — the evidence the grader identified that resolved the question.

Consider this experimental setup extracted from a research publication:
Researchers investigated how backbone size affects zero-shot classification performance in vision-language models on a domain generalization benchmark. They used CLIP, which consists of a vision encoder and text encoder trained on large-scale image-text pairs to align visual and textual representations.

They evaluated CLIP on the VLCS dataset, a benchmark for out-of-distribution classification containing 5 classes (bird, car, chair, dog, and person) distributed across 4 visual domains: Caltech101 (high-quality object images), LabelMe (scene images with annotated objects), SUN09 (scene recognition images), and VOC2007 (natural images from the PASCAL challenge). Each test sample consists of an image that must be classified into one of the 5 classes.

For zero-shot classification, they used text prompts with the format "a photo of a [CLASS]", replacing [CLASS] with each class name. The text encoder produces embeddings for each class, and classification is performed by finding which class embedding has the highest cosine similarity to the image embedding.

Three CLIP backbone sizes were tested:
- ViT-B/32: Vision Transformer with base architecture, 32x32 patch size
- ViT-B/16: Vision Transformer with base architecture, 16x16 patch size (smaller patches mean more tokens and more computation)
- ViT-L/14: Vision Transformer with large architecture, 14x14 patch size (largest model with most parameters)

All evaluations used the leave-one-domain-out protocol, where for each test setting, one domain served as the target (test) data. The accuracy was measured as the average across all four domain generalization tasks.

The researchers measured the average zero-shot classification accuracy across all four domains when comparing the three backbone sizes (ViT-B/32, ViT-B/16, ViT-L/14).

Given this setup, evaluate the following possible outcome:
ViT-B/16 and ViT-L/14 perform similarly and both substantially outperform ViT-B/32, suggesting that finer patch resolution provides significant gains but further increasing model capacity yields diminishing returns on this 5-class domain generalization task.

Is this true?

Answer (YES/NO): NO